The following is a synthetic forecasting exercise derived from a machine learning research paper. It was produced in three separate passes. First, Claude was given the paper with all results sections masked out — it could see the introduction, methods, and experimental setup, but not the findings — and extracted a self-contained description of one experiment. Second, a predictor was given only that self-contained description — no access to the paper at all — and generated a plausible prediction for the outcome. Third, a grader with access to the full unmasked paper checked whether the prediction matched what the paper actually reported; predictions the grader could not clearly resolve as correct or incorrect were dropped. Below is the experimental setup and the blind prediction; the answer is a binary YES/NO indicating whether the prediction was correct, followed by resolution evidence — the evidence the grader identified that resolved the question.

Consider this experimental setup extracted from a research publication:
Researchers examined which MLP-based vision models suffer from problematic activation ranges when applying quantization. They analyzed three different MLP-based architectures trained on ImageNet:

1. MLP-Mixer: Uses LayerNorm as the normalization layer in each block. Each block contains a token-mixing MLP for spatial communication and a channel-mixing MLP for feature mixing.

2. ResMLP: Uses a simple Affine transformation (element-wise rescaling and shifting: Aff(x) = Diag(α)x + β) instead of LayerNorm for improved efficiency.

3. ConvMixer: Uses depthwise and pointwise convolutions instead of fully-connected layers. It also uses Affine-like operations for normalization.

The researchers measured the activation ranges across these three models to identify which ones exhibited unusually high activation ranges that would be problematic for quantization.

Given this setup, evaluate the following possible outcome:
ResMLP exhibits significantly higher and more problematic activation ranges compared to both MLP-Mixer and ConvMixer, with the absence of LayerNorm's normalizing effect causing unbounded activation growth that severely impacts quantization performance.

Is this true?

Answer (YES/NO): NO